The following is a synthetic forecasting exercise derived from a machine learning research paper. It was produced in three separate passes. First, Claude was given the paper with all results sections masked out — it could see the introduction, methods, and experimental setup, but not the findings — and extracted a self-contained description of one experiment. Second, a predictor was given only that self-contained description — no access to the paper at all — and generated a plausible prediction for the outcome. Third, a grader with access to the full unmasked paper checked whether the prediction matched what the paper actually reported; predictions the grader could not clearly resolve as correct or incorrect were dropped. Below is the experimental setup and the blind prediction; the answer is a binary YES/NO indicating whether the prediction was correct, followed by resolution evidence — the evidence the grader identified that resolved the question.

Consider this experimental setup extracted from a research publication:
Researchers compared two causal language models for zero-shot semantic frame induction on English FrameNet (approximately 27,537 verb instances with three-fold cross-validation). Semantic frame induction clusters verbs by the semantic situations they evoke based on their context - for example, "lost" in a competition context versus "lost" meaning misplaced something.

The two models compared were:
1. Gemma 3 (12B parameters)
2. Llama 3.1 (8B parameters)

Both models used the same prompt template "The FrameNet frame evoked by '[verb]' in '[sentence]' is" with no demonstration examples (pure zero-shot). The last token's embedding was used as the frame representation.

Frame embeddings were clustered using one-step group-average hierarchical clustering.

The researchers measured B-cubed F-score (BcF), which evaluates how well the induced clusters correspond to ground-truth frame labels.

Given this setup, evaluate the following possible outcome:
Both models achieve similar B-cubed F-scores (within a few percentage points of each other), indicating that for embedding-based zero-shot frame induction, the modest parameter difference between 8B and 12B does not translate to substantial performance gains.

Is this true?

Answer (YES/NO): NO